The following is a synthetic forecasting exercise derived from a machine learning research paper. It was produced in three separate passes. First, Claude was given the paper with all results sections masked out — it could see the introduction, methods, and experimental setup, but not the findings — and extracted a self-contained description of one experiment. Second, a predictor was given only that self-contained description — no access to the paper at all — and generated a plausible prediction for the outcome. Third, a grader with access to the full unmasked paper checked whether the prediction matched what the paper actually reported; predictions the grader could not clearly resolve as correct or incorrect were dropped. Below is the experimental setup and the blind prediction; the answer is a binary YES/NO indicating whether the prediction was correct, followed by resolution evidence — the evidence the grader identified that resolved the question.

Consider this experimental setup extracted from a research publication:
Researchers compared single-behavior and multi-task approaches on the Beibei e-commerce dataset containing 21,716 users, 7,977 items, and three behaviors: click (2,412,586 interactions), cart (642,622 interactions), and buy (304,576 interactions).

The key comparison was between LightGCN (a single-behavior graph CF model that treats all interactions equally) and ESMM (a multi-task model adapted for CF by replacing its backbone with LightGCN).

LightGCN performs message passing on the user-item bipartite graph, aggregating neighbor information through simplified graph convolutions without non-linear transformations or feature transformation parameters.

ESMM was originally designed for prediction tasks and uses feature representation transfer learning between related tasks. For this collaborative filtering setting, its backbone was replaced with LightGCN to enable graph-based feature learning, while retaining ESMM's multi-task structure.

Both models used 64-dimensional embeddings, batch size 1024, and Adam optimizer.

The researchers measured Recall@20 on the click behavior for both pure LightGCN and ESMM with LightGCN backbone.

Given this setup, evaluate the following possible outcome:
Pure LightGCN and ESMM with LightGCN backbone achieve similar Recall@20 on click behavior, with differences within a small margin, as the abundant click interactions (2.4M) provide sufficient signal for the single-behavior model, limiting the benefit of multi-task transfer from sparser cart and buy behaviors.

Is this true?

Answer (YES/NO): NO